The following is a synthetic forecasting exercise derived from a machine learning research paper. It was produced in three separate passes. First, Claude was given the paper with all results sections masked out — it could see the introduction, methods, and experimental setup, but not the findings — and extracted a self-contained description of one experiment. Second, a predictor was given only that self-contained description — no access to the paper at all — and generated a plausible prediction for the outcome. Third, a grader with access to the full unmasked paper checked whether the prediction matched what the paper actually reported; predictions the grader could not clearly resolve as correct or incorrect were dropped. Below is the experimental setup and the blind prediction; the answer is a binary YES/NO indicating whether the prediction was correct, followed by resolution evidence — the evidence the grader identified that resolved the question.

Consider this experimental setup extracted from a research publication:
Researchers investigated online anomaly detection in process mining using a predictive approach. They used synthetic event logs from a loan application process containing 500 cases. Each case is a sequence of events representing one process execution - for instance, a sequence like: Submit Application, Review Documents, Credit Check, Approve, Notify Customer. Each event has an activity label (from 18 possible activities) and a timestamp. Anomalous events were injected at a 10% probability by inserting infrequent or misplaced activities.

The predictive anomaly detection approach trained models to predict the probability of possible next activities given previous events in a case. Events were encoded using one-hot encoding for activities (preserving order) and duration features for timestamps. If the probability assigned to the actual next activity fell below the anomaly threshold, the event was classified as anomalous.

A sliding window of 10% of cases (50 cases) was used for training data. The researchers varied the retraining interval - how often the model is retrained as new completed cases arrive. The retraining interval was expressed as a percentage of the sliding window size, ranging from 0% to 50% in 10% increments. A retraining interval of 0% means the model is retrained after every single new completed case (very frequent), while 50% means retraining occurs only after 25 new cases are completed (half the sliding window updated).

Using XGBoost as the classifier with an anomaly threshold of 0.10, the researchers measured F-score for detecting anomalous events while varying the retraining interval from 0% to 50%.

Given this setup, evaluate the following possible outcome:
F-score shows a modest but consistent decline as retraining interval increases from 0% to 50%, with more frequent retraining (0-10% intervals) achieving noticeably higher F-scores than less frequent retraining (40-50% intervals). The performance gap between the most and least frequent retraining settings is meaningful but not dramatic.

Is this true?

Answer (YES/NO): NO